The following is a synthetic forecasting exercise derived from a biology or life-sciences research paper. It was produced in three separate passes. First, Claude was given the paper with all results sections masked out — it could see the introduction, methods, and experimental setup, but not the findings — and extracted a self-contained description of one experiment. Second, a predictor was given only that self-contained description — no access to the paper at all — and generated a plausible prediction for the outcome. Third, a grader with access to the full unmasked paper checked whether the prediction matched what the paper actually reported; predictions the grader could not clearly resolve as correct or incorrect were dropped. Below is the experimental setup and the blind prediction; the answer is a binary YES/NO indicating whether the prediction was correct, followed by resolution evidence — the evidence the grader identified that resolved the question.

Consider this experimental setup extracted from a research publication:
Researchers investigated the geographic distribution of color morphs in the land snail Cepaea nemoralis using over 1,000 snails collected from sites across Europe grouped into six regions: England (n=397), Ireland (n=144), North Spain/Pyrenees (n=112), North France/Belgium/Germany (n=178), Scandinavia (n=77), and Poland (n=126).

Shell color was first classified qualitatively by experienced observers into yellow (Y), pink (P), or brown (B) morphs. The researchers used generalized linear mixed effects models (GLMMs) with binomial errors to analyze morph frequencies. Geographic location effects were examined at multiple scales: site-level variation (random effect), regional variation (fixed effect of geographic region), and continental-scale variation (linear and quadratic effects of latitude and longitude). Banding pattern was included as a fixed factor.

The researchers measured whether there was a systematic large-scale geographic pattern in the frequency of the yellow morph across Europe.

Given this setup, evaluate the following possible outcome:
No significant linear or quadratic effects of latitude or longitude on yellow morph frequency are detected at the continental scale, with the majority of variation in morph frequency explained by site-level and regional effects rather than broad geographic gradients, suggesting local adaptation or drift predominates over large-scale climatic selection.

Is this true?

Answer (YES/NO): NO